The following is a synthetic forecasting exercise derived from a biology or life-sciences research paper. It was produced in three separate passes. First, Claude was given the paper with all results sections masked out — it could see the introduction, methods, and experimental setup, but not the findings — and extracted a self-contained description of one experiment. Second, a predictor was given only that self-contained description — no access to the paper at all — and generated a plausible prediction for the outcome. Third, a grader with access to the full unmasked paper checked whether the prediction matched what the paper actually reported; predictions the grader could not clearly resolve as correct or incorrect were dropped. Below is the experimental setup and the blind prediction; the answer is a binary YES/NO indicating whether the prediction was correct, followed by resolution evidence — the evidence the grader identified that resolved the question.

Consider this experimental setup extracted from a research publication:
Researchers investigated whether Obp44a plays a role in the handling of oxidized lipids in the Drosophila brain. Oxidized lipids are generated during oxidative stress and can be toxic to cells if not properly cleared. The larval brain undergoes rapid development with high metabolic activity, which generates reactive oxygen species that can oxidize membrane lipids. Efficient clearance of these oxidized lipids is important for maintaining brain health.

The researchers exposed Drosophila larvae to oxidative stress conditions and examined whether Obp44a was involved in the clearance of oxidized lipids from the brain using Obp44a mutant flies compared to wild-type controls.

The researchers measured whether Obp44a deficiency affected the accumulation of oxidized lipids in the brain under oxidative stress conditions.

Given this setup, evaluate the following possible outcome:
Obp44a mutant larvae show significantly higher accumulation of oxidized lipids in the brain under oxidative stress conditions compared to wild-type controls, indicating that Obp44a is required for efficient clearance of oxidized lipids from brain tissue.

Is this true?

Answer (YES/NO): YES